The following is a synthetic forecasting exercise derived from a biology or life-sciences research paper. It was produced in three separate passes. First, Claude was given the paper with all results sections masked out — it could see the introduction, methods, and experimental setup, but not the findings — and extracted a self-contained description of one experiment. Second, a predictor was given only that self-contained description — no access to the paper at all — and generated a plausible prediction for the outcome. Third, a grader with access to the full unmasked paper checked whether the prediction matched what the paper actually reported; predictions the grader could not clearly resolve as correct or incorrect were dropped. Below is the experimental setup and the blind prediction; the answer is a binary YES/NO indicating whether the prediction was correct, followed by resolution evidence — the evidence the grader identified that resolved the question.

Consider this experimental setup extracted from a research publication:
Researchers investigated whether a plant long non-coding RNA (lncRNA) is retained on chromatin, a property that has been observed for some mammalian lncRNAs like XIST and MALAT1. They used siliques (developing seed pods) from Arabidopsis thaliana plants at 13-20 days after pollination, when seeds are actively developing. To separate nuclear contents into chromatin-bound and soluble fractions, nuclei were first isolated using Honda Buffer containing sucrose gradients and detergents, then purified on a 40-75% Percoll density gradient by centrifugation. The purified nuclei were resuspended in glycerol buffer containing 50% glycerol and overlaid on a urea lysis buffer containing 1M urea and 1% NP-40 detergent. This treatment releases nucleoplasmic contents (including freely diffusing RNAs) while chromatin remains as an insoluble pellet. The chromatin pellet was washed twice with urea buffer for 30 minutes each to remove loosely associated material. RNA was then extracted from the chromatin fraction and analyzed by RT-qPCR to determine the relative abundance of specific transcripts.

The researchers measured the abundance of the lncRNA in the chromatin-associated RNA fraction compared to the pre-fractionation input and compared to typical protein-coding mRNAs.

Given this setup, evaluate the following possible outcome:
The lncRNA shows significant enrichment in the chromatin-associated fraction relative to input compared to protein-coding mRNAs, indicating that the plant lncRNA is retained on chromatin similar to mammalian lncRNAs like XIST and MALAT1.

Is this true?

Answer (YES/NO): YES